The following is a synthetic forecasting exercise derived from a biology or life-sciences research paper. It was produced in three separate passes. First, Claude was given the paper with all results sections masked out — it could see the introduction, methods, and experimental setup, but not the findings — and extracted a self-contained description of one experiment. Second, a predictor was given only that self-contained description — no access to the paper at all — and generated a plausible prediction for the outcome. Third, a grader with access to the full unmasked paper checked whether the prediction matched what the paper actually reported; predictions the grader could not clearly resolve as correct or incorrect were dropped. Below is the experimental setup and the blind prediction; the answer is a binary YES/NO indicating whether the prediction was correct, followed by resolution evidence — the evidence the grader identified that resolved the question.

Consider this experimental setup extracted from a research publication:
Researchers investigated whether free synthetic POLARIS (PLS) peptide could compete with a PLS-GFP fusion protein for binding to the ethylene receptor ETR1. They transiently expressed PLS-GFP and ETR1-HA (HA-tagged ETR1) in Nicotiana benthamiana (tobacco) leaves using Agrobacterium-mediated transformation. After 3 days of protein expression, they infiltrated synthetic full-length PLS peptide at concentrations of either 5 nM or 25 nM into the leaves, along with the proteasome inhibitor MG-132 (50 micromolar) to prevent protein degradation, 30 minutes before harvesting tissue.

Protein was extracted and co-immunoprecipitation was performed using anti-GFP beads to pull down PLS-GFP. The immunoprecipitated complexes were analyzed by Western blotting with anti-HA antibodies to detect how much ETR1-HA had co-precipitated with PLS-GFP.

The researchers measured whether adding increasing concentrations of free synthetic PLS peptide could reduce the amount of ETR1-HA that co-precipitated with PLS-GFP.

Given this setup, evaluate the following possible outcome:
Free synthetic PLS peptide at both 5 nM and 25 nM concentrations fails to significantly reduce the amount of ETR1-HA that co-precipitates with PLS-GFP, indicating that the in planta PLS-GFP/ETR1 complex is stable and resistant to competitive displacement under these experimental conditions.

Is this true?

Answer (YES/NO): NO